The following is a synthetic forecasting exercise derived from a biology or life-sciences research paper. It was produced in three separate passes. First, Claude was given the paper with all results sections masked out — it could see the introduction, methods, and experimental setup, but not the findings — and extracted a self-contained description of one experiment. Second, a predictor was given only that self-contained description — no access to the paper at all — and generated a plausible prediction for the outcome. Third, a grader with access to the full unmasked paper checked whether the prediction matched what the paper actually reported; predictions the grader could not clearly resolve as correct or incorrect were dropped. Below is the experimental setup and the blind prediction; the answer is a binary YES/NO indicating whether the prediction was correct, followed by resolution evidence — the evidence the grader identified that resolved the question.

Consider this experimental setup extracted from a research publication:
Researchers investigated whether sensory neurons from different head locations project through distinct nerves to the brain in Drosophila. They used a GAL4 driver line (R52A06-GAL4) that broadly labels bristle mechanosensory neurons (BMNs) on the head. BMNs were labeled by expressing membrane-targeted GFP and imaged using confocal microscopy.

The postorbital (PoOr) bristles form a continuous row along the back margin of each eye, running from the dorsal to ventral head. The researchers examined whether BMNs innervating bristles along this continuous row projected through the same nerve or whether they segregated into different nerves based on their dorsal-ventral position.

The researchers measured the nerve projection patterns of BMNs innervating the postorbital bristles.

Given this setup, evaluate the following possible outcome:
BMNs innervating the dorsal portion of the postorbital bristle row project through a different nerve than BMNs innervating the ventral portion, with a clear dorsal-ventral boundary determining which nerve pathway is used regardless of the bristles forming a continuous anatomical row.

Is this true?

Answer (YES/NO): YES